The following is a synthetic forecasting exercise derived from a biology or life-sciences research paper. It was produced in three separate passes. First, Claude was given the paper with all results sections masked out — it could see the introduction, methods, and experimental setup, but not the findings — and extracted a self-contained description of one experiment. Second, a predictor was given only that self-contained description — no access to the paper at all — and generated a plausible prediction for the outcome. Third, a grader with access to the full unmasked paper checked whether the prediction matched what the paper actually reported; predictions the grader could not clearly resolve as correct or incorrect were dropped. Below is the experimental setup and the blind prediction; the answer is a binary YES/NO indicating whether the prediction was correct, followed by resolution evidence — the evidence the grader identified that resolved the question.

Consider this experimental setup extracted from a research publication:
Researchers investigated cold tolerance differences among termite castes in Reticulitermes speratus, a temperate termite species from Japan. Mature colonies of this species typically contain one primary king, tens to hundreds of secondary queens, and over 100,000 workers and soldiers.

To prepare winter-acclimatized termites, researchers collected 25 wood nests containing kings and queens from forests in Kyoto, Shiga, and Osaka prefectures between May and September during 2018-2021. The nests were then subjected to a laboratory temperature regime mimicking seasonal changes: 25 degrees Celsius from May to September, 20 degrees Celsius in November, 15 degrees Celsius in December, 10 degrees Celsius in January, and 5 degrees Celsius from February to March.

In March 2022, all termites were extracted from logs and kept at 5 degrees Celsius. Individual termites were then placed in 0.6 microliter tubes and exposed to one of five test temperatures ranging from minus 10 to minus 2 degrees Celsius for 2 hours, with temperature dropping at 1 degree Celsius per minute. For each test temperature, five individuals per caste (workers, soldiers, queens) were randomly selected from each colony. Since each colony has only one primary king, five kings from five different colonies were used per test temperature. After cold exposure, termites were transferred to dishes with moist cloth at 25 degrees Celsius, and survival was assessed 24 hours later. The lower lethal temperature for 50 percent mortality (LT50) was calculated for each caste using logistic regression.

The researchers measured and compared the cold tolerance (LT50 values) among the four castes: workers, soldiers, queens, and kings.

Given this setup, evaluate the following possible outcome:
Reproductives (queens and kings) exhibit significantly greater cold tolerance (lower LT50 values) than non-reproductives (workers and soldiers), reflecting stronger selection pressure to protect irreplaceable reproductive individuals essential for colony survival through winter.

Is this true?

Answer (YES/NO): YES